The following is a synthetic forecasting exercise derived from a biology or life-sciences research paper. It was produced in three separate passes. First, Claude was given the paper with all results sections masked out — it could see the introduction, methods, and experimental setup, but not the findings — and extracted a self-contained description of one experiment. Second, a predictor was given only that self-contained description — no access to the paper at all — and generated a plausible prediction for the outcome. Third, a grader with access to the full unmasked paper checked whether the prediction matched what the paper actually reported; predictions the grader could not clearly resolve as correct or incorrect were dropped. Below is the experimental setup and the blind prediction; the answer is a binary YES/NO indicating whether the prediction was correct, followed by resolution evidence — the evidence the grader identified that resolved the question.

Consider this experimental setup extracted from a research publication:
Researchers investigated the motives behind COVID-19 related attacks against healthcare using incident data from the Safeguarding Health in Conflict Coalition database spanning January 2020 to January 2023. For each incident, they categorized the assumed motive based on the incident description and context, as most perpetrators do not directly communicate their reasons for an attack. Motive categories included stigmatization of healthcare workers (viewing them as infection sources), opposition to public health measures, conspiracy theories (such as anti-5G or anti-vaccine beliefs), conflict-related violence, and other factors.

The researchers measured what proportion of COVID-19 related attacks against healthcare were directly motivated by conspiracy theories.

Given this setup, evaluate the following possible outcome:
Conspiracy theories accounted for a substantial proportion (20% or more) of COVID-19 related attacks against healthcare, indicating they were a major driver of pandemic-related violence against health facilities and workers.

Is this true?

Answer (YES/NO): NO